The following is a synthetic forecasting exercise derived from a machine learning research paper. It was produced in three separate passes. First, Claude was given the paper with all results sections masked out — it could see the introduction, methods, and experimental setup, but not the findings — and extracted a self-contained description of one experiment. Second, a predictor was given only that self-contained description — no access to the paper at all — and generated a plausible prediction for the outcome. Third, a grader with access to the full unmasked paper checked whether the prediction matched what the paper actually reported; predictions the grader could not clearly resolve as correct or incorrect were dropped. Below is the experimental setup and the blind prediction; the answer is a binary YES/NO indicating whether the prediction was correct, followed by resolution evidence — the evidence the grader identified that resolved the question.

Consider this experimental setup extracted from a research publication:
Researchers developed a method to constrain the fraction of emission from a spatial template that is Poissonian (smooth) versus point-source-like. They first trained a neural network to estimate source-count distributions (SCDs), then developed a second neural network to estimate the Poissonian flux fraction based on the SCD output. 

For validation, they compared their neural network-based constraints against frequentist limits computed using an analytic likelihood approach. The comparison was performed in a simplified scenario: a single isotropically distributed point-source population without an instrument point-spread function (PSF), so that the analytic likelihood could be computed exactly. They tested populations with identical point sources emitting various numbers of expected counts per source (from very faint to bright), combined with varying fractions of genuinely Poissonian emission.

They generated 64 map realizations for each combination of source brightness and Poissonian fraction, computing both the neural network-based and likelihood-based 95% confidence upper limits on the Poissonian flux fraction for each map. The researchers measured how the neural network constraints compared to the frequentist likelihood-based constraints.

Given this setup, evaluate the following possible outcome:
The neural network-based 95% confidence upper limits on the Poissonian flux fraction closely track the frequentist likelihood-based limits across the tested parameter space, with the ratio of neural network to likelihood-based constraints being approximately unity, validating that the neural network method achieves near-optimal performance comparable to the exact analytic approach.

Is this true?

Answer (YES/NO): NO